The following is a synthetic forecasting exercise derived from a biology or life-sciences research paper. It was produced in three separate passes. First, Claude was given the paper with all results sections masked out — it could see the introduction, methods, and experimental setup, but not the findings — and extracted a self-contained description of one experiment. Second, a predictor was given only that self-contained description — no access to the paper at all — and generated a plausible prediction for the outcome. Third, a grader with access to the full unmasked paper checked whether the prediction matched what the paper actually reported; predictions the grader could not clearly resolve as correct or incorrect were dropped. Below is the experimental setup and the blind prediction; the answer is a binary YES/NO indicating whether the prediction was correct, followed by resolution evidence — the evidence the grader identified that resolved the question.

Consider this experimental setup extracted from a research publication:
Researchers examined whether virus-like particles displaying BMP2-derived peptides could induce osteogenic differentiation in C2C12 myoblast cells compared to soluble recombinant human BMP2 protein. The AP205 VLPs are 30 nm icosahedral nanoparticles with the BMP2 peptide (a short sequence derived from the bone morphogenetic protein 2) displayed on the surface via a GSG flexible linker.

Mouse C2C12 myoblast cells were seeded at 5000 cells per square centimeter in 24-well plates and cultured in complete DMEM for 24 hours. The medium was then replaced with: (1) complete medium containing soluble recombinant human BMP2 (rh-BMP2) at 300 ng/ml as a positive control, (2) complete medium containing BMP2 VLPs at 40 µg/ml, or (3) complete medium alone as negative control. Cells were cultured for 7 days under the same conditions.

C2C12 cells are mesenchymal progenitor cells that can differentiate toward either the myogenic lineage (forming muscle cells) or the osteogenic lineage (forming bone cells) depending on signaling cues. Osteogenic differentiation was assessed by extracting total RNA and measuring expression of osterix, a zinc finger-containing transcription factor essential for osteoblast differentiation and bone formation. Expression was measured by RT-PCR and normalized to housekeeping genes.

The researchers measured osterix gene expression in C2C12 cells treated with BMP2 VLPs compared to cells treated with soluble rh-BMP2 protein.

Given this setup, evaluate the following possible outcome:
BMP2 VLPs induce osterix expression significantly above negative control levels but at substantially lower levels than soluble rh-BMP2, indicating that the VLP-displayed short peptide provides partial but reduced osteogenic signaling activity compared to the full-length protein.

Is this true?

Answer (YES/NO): NO